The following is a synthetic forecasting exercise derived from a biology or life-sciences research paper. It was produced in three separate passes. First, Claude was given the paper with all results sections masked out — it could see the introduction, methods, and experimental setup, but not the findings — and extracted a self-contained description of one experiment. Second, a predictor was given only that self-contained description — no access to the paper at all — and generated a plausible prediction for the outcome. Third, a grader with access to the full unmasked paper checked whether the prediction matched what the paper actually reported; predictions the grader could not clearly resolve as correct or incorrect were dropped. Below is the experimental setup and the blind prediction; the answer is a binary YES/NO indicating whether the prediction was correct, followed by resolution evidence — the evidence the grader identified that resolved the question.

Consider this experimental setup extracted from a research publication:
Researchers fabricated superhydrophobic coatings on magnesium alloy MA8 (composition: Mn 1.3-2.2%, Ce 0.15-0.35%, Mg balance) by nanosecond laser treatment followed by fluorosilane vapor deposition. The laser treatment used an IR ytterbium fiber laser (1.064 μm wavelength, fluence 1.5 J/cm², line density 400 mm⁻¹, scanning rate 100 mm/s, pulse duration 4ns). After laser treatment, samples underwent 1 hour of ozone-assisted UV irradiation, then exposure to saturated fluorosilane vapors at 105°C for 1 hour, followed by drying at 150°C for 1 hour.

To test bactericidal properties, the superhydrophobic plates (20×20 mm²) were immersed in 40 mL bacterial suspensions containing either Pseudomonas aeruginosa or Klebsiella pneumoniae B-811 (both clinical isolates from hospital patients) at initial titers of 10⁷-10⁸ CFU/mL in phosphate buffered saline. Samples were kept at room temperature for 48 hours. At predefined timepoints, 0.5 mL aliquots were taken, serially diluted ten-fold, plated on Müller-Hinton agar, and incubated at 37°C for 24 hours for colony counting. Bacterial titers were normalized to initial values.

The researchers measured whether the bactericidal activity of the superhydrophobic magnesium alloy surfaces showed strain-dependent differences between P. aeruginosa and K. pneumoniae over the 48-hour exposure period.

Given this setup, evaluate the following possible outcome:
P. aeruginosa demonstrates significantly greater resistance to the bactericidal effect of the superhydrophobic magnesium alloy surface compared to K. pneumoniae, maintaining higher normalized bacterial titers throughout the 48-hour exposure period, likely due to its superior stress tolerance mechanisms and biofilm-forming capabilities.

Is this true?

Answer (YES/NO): YES